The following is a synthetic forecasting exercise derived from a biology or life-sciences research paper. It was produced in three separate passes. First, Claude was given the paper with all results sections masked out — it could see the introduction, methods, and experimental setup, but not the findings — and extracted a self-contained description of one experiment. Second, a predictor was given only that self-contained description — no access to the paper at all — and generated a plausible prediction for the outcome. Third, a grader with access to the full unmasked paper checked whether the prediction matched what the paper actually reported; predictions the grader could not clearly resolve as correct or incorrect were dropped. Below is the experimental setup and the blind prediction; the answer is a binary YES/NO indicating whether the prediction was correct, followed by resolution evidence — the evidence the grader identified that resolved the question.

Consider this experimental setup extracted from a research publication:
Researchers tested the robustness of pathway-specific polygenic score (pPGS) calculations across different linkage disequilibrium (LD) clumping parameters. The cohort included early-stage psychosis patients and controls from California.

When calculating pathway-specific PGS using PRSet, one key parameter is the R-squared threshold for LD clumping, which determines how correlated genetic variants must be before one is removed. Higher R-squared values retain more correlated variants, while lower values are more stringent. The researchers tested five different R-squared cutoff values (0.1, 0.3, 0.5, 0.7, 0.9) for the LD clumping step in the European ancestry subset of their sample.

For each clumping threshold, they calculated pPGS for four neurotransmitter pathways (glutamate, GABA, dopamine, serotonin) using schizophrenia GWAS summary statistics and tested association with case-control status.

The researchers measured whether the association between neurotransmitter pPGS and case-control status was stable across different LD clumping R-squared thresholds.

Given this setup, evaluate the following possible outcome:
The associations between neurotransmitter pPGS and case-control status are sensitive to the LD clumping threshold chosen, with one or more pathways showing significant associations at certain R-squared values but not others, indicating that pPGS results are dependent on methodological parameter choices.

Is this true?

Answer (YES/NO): NO